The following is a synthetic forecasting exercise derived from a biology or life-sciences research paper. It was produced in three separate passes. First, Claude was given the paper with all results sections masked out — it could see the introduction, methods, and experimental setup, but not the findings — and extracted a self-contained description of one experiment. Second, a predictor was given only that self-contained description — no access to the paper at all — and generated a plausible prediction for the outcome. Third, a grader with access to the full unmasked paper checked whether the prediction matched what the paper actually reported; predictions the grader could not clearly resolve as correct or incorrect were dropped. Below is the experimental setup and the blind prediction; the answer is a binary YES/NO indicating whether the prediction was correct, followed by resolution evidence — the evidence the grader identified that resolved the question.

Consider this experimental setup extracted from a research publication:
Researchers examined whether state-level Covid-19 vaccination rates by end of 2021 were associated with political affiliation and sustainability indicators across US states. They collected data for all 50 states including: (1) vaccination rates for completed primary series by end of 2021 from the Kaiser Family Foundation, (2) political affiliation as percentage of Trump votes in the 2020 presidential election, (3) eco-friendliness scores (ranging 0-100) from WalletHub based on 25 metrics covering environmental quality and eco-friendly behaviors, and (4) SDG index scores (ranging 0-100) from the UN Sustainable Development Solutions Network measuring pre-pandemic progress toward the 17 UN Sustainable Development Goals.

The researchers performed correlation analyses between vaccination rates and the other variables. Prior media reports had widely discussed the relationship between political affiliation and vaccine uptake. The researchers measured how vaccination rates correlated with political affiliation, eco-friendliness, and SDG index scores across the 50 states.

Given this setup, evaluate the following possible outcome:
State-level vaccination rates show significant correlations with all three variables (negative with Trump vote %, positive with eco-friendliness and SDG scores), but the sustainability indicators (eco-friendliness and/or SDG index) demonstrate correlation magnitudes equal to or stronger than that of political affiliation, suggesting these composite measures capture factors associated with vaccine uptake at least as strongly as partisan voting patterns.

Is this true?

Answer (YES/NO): NO